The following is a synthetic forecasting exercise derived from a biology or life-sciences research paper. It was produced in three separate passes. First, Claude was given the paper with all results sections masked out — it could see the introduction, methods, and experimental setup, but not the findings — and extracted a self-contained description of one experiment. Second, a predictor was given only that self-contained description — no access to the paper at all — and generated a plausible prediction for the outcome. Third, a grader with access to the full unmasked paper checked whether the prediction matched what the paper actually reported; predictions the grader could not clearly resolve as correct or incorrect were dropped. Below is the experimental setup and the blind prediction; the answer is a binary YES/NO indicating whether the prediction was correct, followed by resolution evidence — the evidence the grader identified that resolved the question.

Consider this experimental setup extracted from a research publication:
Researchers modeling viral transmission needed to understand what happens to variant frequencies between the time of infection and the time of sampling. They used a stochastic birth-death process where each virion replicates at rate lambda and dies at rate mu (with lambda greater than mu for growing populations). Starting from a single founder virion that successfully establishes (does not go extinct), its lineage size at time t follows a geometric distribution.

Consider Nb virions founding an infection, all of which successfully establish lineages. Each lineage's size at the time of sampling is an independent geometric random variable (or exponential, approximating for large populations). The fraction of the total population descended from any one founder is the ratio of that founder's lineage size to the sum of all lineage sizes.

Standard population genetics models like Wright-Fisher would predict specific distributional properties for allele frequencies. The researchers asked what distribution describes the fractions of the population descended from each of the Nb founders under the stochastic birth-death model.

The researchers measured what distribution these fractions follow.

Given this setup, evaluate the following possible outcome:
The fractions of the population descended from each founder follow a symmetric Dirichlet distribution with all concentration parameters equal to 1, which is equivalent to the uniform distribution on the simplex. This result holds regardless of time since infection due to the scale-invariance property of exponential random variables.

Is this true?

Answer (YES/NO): YES